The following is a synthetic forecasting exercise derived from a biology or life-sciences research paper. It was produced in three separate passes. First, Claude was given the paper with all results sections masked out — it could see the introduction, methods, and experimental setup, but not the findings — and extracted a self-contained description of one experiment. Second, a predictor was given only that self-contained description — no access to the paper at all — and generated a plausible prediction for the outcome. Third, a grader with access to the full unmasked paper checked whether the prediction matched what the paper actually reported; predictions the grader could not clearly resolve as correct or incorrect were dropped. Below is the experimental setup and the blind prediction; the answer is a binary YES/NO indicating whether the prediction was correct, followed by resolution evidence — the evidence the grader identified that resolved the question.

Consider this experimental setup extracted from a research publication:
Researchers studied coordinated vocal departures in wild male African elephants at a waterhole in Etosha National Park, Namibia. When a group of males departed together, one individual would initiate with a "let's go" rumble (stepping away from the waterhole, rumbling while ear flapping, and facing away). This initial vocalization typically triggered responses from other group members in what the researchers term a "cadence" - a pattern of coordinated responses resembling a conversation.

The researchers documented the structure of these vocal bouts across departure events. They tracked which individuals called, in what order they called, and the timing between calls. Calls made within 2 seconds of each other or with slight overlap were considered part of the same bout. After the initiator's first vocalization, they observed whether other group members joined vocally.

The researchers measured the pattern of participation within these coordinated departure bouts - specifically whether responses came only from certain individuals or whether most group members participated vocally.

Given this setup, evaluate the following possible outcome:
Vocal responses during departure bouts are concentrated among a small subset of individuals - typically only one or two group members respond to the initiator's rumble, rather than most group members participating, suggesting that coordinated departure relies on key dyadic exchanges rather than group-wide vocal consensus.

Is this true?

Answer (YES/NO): NO